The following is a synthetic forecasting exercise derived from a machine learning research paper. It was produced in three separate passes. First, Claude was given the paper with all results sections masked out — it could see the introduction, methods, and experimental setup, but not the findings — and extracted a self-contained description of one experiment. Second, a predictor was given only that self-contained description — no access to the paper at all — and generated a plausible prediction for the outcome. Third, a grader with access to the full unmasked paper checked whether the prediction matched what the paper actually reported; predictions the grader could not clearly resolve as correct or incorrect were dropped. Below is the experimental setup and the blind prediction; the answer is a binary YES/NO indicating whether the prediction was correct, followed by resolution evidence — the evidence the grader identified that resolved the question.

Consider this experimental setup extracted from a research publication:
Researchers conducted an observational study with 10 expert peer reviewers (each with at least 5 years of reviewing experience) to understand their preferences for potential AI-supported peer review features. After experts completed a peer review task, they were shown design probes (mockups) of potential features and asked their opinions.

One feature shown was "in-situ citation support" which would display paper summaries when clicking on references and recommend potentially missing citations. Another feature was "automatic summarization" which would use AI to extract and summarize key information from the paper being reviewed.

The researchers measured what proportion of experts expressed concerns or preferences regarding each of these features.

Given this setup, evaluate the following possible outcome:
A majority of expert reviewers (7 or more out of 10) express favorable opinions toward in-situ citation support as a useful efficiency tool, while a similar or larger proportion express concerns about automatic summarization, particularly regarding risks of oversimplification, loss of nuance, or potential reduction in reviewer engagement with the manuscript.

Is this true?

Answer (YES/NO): YES